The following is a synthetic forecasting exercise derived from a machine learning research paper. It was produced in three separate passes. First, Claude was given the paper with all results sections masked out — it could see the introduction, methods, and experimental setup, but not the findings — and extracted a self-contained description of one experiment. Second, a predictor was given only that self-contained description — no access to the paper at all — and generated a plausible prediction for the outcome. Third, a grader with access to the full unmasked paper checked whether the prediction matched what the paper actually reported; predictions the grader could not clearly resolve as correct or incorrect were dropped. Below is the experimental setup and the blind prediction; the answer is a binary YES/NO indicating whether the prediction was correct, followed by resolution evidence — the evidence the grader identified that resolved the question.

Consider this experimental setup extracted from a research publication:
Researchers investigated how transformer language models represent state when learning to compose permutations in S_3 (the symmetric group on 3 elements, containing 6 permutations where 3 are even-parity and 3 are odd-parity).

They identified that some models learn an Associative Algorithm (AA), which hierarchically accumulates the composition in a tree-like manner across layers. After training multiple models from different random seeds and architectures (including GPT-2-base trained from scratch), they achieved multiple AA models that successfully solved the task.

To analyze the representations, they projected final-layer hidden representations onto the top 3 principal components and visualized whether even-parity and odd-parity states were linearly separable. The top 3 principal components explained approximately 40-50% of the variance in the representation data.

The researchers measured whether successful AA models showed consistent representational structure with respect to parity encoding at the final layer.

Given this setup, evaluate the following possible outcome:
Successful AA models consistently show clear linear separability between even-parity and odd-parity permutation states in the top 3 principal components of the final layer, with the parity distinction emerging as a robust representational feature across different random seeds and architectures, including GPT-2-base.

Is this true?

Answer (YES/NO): NO